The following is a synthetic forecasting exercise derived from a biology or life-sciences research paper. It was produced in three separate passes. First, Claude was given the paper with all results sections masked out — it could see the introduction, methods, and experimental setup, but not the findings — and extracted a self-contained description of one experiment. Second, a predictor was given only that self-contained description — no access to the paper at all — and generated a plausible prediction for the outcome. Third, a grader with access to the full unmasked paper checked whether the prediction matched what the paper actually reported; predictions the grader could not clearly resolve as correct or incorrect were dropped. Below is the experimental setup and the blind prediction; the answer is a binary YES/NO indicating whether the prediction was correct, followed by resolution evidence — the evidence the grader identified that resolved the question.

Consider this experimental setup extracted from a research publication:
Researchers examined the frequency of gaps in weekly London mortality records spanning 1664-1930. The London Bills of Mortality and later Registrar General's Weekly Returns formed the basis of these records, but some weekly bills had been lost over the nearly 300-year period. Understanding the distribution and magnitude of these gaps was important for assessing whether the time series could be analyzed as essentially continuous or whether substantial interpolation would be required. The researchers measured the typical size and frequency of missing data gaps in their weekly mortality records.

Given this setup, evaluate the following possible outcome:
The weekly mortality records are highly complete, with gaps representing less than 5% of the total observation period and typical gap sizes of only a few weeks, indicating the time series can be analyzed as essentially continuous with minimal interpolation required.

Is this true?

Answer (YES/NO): NO